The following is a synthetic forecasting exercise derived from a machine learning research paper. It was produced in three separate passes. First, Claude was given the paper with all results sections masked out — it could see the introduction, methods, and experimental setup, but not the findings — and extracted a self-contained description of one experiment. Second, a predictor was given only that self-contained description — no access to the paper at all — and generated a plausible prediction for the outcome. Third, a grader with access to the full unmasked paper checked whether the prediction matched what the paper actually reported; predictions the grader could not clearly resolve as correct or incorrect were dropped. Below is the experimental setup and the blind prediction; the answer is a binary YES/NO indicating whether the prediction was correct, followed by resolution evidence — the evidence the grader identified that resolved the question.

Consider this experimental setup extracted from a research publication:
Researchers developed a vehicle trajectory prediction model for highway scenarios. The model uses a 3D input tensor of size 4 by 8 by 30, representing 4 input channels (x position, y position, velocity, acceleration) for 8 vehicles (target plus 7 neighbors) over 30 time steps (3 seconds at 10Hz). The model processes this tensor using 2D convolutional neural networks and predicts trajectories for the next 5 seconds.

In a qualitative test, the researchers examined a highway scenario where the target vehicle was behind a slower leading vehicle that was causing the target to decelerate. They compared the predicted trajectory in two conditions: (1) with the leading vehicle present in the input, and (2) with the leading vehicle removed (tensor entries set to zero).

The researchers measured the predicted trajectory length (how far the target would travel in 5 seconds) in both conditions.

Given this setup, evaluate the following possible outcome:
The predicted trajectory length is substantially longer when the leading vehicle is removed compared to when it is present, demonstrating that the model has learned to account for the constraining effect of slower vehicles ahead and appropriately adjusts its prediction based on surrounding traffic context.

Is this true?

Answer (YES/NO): YES